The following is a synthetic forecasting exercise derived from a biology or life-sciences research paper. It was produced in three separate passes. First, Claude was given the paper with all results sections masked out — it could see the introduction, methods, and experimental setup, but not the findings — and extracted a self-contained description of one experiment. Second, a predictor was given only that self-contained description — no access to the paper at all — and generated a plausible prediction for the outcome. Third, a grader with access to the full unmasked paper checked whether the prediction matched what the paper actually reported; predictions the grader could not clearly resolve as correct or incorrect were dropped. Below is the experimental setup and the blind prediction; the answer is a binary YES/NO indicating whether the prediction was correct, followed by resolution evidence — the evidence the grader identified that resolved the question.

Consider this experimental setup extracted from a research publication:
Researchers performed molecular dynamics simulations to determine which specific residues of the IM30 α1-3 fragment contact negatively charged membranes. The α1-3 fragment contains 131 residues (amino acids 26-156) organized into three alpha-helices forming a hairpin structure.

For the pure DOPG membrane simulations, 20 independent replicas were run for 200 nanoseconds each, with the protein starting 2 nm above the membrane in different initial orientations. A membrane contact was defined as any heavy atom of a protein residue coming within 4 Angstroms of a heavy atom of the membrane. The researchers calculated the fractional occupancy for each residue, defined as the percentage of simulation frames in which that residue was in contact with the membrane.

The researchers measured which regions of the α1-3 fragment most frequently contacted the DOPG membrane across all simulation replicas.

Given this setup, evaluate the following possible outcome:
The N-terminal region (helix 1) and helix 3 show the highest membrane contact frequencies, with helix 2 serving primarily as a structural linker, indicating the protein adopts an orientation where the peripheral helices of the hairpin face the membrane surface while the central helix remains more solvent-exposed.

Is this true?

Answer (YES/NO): NO